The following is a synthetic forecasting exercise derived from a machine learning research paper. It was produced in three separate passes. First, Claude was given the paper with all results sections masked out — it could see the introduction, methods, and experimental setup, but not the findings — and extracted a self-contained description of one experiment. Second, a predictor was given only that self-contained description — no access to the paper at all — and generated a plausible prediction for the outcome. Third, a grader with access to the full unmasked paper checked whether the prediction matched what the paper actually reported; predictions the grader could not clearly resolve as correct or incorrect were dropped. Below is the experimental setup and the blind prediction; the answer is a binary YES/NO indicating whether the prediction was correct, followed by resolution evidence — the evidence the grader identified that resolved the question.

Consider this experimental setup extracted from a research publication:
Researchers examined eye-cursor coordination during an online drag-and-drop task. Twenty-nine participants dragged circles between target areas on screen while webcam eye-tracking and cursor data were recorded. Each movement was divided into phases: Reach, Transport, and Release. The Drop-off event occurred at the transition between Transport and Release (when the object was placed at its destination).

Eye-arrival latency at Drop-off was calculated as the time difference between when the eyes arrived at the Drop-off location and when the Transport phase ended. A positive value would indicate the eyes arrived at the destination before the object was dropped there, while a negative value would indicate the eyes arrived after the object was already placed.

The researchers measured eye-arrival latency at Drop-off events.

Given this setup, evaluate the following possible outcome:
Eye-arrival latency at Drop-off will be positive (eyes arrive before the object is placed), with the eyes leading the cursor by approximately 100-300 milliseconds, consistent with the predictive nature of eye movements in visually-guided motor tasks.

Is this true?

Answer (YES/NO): YES